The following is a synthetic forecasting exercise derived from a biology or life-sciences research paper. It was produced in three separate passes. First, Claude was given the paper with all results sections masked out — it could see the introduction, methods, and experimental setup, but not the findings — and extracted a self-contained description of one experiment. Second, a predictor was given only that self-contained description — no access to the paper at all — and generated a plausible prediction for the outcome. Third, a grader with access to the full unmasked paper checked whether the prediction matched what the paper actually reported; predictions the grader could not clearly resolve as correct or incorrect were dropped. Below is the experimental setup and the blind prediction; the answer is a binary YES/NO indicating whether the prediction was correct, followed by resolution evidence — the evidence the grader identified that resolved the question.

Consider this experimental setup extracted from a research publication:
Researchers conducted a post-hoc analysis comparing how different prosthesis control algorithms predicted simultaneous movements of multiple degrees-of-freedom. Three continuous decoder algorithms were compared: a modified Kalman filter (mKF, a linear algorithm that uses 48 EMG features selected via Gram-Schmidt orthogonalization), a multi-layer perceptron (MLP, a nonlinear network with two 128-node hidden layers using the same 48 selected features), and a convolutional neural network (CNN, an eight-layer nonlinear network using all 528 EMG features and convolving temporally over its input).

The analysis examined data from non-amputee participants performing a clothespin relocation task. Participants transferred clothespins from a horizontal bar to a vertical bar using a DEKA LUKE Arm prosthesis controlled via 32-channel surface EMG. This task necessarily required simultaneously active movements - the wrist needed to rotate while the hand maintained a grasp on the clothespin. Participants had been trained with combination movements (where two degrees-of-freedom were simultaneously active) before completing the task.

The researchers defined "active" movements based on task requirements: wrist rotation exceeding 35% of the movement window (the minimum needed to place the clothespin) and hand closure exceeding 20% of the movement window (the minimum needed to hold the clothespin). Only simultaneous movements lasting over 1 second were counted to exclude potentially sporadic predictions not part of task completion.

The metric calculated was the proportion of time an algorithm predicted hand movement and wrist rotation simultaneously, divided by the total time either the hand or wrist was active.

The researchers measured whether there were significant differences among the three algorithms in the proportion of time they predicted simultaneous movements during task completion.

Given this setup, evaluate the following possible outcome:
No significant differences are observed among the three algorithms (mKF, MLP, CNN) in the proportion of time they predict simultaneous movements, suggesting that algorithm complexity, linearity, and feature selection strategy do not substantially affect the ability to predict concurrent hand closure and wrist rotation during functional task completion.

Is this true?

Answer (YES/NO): NO